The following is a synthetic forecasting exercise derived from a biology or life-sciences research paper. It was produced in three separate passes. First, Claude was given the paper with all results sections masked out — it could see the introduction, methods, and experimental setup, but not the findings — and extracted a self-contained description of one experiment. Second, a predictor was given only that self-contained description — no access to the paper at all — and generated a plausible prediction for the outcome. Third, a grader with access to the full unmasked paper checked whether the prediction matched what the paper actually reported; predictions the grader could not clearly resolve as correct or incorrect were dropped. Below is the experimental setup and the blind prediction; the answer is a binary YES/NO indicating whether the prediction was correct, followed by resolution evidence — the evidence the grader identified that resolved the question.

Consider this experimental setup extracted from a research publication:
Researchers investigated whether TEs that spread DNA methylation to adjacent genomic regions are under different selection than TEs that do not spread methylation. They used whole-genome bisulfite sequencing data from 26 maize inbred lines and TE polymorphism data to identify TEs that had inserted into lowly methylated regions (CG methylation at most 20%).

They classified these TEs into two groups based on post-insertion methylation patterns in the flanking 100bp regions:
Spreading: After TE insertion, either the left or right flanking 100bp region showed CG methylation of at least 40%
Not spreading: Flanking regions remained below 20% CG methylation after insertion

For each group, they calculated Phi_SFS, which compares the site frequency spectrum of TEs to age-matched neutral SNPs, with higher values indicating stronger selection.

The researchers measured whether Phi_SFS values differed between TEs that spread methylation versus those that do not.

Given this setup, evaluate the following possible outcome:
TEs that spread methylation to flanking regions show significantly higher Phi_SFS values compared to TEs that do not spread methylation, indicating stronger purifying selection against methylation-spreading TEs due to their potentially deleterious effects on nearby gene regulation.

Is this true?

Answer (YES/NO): NO